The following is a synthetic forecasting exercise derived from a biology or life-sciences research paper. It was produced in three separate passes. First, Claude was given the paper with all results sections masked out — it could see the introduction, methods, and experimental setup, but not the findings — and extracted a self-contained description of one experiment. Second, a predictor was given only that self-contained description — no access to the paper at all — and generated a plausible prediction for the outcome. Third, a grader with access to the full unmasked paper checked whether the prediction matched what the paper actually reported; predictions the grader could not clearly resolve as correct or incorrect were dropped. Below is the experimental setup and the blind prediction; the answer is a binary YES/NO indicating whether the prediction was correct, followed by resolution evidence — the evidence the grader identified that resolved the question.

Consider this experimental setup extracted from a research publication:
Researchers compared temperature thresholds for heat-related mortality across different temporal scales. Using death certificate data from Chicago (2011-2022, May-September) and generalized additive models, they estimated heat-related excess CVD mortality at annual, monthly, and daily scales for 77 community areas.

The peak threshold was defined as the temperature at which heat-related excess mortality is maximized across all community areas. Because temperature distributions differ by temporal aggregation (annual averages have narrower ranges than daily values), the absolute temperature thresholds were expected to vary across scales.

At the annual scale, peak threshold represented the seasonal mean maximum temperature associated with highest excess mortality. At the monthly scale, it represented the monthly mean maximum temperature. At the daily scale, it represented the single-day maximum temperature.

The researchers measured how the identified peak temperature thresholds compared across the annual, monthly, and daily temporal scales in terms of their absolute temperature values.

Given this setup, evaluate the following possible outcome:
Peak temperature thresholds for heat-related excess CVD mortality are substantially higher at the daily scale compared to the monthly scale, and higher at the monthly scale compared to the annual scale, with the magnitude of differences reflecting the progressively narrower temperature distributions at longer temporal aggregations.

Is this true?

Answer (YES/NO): YES